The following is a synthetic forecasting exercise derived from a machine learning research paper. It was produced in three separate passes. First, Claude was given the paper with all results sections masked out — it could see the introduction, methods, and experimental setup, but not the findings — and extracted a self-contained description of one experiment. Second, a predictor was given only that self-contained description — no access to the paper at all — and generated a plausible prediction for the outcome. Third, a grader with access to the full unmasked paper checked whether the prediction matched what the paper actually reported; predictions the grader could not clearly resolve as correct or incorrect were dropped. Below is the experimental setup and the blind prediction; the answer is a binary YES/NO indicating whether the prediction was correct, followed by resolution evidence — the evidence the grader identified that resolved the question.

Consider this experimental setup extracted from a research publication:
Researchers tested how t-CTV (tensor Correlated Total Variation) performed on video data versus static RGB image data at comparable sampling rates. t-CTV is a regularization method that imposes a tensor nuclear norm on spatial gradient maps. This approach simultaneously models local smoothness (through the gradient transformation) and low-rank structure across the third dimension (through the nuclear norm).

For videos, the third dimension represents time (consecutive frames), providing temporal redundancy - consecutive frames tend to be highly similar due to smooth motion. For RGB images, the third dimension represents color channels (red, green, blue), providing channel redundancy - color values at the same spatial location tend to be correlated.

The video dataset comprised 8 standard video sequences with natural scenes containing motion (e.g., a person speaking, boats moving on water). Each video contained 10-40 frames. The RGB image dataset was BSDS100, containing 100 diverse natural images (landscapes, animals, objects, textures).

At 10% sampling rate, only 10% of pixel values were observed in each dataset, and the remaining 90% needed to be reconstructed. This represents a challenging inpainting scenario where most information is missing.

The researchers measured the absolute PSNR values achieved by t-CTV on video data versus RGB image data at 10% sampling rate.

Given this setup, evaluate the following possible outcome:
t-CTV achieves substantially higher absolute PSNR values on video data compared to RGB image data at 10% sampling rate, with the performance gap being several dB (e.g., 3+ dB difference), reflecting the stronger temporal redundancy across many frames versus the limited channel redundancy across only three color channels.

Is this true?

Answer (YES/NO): YES